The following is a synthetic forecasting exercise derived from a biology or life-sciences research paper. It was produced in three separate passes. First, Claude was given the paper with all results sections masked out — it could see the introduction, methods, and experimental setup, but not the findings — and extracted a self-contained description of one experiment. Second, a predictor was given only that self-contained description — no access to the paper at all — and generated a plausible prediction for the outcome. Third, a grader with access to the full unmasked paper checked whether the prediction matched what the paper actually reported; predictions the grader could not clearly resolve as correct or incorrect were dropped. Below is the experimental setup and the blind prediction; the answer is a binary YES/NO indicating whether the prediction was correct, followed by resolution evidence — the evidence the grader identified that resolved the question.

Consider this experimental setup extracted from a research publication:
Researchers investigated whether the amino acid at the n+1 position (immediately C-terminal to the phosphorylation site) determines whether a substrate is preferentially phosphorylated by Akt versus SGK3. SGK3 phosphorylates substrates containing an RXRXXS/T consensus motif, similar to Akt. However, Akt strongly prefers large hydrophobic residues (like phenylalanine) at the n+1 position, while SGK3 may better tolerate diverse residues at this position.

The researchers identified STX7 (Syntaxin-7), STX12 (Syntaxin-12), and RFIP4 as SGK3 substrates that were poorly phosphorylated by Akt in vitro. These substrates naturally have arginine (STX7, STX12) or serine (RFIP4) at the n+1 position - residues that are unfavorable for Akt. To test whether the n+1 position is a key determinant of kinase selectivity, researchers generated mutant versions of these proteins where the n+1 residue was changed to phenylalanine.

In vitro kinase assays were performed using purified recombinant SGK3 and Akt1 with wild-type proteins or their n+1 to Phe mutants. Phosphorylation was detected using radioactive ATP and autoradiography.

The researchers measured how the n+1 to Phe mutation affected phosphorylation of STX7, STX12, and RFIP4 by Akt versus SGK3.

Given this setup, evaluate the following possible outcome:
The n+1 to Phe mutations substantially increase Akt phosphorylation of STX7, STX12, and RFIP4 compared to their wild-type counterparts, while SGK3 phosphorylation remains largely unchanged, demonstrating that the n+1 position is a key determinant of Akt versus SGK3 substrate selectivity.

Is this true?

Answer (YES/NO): YES